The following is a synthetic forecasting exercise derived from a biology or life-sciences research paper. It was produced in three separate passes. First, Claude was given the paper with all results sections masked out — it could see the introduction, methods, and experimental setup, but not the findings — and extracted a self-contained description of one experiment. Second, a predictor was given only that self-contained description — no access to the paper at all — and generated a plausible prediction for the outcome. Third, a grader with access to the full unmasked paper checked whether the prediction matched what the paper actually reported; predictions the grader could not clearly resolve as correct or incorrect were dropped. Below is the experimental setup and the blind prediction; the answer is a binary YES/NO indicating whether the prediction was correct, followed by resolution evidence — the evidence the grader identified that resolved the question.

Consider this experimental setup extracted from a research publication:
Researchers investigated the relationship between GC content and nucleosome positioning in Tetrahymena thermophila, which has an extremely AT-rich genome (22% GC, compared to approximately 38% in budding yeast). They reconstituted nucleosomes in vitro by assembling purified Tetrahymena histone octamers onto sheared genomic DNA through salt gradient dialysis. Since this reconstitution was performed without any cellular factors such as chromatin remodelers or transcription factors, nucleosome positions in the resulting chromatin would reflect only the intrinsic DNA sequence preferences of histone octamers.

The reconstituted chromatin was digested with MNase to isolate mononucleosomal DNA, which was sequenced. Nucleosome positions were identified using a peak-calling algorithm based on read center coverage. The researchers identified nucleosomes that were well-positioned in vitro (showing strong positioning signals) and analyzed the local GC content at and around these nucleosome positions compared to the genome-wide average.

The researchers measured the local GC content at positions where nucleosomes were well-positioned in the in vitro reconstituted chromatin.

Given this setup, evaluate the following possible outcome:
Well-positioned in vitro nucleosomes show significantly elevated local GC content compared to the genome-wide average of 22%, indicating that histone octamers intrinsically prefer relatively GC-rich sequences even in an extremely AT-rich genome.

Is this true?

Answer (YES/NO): YES